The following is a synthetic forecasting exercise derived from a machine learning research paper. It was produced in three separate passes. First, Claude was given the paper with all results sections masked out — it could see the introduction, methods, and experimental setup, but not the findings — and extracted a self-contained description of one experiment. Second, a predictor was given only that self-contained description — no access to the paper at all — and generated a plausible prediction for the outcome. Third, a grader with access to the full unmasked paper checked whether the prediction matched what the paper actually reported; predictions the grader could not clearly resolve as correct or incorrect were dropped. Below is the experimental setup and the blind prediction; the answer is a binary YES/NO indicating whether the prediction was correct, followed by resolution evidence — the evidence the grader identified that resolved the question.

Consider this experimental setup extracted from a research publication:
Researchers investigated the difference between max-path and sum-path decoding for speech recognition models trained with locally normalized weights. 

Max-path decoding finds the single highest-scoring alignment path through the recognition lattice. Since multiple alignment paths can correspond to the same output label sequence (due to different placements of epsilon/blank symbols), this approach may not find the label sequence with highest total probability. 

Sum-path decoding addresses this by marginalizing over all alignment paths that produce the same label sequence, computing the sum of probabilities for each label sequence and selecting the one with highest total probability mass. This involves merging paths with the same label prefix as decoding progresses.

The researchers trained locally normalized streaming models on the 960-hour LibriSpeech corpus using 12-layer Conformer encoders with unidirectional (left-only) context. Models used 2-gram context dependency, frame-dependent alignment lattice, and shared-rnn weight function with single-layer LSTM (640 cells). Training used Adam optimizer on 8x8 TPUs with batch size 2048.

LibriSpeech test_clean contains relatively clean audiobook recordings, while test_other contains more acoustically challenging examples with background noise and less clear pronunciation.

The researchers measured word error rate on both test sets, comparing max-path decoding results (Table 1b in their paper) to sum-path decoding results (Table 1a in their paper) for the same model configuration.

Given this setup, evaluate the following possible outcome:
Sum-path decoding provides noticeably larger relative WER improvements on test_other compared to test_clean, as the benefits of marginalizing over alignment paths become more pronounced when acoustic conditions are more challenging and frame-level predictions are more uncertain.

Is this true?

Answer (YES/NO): YES